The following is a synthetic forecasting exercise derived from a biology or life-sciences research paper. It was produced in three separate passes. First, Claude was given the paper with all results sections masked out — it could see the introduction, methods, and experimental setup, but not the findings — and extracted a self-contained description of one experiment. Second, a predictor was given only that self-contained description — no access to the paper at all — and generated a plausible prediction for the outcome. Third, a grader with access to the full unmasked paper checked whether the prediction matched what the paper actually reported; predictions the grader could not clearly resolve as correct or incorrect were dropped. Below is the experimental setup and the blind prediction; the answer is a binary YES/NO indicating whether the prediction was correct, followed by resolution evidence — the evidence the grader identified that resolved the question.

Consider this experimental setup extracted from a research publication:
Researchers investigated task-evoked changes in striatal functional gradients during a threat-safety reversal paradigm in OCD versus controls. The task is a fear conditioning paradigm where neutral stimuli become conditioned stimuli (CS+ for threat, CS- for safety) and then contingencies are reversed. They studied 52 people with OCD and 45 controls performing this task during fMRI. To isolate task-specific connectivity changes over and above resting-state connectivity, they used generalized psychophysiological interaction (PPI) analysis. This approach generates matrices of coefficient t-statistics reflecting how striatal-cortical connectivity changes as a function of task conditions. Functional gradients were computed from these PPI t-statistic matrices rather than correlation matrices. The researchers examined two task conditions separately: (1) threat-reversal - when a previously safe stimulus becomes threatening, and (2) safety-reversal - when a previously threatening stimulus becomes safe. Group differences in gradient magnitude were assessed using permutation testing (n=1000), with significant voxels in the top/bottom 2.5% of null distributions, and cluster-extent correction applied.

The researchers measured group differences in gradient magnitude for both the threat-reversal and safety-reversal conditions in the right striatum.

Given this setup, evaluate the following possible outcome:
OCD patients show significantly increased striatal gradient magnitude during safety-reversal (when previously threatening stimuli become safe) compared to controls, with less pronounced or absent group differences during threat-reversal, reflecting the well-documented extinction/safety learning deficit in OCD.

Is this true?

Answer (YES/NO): YES